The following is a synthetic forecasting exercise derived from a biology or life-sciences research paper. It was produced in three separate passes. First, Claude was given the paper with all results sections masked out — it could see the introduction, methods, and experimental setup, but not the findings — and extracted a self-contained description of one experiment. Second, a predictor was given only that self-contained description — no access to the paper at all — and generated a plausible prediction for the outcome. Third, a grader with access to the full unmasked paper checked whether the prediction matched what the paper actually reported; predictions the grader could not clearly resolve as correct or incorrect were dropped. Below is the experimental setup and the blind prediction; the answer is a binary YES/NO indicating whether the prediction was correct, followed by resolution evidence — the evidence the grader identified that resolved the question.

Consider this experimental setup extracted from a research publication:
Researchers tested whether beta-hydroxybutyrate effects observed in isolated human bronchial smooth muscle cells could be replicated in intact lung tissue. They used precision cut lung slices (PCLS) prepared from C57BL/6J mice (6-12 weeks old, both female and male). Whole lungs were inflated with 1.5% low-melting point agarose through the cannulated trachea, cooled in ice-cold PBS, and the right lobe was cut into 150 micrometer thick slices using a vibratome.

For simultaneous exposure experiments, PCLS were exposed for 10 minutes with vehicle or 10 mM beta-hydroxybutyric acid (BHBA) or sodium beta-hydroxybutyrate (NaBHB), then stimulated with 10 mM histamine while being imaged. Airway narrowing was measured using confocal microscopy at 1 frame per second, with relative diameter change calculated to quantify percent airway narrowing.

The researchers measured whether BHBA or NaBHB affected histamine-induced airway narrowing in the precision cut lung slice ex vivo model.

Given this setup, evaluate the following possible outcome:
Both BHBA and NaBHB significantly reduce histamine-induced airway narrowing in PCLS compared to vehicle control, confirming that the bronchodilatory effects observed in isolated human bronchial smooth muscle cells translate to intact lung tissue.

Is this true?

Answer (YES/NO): YES